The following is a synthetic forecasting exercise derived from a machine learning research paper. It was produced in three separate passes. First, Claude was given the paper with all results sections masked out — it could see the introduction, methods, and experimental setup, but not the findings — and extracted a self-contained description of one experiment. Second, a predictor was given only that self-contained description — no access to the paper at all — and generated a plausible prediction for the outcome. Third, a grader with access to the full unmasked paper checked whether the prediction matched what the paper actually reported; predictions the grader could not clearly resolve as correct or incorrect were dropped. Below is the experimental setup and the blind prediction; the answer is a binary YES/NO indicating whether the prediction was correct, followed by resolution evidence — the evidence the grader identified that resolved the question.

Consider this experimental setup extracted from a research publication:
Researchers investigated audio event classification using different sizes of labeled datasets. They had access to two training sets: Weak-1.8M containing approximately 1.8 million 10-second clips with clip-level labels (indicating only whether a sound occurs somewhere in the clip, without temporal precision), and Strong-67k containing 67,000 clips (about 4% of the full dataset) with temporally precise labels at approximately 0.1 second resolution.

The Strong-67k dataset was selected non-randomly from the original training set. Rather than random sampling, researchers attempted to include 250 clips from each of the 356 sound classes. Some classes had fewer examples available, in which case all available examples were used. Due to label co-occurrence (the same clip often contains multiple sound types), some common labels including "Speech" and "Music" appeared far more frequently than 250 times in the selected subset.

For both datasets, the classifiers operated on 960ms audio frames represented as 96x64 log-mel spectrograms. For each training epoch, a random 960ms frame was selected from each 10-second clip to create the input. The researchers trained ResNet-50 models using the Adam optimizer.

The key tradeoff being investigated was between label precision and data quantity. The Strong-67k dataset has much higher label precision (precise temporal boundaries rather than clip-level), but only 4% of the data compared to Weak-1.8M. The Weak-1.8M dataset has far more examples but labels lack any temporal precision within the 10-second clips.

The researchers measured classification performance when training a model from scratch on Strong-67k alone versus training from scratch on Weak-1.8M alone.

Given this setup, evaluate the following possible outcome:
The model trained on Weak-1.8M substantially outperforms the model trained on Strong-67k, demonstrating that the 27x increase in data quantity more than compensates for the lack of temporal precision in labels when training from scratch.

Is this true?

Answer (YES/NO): YES